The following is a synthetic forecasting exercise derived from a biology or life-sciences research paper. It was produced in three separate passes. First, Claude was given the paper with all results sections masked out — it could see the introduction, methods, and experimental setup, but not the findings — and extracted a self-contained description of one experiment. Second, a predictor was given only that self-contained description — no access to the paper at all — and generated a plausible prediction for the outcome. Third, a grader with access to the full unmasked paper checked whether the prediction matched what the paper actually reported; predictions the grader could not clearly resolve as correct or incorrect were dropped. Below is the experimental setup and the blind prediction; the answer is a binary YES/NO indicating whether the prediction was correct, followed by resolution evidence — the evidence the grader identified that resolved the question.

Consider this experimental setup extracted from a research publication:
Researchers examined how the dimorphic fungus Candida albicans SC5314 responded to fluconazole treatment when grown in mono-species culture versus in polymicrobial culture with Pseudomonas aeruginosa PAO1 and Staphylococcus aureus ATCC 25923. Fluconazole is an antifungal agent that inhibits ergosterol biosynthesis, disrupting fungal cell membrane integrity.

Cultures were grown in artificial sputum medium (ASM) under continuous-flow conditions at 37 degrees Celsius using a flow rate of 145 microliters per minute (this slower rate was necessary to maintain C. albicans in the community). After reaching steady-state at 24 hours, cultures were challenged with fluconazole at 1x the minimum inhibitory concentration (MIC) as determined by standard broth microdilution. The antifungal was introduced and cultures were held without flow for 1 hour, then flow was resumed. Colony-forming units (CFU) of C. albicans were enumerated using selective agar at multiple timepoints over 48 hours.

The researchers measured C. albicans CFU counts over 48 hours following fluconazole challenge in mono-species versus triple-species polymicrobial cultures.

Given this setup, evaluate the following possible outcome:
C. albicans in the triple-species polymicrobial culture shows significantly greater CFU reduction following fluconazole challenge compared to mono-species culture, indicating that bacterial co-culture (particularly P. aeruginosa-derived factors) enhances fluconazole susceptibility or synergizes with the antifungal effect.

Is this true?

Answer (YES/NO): NO